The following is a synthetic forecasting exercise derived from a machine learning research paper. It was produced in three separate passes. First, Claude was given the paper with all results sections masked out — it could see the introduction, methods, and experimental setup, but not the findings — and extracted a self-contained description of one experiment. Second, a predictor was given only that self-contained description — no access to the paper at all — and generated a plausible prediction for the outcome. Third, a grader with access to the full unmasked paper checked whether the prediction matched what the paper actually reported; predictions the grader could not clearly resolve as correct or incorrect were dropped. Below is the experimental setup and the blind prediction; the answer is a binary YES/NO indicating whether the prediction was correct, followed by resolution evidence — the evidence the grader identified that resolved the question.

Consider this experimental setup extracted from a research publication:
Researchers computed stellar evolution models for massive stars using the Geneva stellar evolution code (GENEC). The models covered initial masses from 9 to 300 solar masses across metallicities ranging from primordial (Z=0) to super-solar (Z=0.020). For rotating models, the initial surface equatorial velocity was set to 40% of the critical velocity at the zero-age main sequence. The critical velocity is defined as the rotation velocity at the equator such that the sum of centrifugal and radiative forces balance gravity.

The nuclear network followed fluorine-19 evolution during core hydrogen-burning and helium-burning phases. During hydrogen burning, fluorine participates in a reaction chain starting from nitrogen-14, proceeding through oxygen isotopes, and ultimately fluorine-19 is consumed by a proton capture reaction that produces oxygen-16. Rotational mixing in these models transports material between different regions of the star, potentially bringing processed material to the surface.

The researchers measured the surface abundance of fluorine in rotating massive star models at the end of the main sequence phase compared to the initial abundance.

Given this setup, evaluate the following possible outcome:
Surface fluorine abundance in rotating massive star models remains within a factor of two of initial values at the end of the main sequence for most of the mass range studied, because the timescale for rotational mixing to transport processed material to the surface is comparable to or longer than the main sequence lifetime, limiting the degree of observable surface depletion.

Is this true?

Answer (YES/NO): YES